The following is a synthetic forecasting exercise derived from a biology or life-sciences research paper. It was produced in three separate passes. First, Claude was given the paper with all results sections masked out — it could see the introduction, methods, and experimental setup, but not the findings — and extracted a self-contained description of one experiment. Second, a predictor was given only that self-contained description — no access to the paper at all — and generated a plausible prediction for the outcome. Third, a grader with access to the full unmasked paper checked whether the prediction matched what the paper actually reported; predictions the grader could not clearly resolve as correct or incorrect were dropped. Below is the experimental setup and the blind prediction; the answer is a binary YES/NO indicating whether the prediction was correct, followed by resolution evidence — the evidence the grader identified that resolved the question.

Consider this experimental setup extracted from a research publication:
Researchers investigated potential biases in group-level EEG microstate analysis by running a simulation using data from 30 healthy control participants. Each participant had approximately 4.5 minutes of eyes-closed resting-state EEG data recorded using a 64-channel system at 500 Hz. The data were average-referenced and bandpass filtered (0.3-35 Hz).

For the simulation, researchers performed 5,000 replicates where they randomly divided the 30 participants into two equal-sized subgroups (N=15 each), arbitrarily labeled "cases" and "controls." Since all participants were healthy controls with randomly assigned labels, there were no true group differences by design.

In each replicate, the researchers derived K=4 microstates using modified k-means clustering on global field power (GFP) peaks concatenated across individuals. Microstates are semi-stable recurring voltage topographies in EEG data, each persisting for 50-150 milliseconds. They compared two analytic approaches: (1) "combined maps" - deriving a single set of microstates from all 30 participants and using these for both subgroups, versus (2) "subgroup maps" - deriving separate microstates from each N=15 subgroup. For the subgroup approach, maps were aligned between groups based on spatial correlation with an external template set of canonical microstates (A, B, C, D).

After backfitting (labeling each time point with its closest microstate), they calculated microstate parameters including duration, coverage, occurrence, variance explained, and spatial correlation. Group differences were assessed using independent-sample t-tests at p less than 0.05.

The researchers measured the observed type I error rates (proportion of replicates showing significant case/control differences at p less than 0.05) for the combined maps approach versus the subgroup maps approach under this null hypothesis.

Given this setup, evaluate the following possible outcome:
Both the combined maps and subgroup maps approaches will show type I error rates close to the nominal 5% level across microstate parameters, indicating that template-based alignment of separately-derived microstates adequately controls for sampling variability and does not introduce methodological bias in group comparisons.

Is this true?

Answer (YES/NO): NO